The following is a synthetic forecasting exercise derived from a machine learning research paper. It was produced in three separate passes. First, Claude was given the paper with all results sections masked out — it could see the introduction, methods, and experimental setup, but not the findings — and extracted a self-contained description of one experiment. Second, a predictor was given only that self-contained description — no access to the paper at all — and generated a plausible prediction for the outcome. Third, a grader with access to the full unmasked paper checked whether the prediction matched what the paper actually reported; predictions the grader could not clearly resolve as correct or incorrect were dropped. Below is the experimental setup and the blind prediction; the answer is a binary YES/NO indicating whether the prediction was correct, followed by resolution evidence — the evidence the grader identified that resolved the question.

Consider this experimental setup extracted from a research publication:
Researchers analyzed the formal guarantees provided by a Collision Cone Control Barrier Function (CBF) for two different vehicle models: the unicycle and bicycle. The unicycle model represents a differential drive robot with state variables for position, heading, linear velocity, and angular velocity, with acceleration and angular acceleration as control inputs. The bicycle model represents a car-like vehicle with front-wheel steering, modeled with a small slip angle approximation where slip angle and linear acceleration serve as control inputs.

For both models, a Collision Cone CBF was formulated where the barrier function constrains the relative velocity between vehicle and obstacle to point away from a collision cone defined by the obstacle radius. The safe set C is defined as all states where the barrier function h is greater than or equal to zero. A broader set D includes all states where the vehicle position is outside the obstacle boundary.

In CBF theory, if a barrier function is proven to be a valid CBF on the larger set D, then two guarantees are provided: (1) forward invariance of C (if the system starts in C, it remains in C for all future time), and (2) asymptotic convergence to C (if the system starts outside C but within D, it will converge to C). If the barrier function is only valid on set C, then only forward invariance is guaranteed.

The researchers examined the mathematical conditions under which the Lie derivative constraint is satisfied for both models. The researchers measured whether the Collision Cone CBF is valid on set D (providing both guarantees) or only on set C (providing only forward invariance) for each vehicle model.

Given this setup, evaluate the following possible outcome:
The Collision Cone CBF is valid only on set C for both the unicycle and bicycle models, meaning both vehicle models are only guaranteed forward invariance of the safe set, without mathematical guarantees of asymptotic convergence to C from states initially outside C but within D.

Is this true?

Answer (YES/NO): NO